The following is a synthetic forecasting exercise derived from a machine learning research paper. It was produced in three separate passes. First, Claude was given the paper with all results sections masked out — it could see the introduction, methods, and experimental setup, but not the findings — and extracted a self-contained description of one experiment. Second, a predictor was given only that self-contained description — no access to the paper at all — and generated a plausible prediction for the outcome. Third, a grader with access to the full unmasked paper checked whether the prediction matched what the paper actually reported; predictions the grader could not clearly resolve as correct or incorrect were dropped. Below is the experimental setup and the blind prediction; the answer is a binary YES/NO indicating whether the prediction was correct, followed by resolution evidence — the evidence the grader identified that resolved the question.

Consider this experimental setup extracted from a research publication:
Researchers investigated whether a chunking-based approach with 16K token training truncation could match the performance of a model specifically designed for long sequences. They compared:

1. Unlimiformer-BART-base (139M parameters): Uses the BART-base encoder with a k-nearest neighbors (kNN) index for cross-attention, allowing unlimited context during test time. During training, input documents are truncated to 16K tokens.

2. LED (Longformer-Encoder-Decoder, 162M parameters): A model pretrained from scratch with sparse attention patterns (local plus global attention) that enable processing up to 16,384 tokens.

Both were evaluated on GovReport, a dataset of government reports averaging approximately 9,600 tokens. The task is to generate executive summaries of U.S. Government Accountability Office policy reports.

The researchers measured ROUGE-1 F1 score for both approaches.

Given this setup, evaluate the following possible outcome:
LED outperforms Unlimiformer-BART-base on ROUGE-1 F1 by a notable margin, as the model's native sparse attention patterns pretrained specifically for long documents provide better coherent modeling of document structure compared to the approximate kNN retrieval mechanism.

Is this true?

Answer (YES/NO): NO